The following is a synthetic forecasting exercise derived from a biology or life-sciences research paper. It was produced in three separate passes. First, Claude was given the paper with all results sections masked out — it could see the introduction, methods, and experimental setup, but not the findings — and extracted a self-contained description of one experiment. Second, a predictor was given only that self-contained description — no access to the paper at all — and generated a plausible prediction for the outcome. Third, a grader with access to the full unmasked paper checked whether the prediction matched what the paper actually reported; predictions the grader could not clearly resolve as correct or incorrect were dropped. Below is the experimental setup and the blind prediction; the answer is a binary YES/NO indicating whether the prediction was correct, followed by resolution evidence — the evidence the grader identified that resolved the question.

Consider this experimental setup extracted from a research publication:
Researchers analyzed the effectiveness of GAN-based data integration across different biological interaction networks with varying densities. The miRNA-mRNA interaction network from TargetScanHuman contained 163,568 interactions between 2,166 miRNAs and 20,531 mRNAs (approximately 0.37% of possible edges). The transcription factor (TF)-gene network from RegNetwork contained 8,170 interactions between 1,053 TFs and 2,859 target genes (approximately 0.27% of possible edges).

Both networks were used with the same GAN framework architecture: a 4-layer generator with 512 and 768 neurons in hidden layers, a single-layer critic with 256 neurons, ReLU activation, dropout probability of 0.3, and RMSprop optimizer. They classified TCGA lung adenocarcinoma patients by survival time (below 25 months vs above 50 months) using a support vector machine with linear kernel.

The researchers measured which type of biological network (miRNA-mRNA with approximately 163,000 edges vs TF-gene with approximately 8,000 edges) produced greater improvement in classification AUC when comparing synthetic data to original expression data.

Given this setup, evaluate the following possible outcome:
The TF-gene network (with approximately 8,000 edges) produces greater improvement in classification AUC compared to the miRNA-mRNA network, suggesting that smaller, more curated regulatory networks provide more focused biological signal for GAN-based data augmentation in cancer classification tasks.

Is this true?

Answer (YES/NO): NO